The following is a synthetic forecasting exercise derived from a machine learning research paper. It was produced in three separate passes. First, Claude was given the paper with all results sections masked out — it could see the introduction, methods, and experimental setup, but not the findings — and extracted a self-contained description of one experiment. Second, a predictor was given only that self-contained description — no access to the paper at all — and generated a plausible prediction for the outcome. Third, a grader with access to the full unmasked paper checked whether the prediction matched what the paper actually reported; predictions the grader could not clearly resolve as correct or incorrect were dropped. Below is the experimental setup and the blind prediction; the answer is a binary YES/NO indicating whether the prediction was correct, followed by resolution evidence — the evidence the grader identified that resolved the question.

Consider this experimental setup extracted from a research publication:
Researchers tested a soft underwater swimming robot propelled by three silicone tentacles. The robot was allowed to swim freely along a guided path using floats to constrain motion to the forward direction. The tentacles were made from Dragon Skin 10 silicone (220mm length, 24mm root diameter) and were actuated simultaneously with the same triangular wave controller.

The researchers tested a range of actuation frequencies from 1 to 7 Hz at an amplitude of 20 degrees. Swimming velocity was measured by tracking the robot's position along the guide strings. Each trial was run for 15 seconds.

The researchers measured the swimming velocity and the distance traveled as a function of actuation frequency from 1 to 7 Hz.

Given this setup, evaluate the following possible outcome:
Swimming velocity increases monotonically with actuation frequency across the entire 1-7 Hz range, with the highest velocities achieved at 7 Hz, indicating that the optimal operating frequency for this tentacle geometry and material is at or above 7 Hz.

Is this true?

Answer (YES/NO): NO